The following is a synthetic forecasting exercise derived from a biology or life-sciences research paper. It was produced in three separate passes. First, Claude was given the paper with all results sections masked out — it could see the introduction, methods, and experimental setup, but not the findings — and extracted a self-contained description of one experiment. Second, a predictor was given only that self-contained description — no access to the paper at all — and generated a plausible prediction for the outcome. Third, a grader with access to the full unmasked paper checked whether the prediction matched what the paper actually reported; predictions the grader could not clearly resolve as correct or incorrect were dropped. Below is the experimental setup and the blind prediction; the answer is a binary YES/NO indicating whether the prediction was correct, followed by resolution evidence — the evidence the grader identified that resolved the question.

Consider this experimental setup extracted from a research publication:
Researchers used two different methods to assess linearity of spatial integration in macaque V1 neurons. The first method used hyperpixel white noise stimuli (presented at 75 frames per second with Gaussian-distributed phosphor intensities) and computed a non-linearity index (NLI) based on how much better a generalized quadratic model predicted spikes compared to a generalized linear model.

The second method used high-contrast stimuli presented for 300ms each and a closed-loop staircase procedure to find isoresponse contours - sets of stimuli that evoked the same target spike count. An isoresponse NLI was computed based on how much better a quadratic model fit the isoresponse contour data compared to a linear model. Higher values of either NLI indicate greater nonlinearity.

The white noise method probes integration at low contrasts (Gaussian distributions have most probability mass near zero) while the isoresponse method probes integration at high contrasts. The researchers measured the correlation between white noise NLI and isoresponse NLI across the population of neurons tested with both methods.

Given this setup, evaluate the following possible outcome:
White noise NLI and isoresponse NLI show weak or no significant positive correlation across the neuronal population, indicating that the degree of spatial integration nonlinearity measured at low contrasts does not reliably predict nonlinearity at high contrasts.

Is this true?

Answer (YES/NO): NO